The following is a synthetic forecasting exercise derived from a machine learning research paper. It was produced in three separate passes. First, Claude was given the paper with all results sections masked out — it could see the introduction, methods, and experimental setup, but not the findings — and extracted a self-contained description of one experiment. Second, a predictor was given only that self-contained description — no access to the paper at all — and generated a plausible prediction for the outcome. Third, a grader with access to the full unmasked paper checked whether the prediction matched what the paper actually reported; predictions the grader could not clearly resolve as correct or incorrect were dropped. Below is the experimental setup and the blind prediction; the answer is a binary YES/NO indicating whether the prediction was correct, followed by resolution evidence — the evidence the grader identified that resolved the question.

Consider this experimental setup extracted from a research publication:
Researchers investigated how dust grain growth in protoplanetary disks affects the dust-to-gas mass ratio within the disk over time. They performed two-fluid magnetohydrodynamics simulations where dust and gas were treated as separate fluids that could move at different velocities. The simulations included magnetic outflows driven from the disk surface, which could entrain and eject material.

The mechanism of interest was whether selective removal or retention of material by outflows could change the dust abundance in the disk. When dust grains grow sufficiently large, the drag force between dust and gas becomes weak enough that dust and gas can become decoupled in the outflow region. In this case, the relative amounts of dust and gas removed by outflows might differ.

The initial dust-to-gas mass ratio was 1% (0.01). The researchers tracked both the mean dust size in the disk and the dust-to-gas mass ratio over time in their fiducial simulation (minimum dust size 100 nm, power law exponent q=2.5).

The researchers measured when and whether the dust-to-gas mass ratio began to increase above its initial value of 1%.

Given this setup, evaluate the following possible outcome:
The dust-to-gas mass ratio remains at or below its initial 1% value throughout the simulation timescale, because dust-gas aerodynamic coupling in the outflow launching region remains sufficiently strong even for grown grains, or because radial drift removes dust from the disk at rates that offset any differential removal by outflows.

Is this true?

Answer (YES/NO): NO